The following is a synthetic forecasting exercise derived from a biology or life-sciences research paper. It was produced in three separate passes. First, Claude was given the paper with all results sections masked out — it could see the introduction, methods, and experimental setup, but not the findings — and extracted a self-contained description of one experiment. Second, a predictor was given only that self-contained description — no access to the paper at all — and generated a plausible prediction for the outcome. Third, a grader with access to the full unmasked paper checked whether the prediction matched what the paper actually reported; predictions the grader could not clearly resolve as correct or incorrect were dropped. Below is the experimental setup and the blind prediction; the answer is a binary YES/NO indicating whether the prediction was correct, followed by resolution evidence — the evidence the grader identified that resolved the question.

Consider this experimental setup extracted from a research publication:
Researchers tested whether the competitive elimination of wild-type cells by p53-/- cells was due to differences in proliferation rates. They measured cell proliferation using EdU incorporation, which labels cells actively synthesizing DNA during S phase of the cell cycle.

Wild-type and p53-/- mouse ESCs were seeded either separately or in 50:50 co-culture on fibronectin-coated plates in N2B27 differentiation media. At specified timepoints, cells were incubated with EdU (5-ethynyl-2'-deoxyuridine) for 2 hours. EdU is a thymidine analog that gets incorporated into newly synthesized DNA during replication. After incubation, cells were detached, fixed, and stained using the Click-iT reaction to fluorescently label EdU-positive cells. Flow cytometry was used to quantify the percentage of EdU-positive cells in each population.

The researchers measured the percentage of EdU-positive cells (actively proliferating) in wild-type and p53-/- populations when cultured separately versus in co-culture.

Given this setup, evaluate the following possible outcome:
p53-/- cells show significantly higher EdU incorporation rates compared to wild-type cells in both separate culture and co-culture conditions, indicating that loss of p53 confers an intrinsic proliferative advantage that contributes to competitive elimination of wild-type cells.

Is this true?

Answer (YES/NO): NO